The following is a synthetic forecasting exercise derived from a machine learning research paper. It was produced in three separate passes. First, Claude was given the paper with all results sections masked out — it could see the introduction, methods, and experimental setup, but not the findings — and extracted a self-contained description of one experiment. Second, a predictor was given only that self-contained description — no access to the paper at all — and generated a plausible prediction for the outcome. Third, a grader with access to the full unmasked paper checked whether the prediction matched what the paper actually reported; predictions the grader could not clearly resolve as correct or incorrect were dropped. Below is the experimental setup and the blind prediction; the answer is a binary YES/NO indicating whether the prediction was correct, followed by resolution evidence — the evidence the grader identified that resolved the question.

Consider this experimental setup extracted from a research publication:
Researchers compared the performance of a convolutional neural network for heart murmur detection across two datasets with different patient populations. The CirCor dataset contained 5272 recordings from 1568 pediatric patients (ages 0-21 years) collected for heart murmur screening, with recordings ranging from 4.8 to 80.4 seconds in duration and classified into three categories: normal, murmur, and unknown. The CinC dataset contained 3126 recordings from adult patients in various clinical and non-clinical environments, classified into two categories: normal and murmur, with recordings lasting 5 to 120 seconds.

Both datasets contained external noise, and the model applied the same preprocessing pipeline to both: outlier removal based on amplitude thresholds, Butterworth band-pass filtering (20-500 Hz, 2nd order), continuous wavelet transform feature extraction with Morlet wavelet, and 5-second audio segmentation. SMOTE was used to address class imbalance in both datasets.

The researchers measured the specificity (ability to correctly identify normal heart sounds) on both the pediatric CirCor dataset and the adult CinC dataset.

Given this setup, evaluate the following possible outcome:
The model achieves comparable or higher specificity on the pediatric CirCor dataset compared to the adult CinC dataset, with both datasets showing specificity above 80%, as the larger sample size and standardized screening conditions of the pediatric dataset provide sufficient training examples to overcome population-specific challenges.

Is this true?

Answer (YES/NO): YES